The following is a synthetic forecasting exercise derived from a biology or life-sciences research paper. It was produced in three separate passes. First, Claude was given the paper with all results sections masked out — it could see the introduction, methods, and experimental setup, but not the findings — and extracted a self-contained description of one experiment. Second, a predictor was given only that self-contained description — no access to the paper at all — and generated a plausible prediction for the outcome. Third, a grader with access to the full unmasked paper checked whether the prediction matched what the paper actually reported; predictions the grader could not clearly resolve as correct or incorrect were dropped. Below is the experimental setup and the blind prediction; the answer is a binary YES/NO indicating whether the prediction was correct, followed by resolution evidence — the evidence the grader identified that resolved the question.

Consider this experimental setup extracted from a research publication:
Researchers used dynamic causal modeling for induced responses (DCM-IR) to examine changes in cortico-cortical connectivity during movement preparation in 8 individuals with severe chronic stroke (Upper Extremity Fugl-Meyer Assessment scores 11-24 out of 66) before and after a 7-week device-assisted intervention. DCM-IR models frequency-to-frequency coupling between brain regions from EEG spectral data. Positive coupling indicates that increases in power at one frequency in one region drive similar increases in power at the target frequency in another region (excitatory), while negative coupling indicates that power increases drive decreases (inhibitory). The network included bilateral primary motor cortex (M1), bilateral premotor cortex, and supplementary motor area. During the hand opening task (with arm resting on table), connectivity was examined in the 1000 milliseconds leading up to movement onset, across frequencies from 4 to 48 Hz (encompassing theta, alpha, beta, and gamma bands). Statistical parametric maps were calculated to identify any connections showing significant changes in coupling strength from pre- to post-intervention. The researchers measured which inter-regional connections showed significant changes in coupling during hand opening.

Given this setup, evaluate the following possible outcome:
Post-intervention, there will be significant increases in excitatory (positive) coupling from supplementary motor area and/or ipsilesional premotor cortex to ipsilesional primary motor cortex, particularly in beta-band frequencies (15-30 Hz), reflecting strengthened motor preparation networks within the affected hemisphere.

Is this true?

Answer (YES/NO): NO